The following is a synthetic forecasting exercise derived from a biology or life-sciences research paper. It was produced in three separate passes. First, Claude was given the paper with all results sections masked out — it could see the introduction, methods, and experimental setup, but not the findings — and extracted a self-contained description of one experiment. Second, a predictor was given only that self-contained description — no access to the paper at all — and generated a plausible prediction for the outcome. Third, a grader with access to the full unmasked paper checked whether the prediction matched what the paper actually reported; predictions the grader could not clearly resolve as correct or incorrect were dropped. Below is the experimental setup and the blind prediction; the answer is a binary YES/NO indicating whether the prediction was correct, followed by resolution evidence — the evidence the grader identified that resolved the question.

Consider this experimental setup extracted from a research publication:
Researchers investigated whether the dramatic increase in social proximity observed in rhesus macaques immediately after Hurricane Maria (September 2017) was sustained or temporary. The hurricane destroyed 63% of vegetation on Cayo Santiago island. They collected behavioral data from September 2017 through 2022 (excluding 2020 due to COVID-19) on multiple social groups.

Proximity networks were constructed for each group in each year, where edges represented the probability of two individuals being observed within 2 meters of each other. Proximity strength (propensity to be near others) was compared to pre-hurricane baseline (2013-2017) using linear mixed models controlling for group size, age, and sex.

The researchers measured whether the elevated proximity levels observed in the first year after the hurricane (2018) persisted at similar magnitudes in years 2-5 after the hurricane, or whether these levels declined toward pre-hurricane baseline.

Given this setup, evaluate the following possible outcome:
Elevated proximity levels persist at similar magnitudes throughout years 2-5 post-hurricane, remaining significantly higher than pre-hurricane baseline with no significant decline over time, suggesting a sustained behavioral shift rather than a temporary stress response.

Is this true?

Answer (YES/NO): NO